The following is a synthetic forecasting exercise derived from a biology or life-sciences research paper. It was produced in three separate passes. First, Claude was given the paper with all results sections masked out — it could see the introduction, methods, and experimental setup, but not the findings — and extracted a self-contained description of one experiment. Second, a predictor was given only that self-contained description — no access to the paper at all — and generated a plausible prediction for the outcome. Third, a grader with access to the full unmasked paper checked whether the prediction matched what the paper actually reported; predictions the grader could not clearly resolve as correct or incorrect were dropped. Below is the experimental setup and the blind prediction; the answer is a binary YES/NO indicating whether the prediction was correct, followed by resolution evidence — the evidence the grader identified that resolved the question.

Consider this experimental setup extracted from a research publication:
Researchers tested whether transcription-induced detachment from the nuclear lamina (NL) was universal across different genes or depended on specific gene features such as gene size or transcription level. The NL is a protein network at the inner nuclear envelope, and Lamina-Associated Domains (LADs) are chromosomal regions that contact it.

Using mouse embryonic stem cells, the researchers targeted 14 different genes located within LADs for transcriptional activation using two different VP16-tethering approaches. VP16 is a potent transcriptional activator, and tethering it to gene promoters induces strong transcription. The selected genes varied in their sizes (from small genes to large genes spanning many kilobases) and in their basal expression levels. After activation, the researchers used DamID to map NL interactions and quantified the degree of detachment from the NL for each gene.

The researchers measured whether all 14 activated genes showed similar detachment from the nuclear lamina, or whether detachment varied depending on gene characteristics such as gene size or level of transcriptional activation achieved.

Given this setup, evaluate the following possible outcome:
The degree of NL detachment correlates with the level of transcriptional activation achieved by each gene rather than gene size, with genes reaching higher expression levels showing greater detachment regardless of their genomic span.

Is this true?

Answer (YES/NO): NO